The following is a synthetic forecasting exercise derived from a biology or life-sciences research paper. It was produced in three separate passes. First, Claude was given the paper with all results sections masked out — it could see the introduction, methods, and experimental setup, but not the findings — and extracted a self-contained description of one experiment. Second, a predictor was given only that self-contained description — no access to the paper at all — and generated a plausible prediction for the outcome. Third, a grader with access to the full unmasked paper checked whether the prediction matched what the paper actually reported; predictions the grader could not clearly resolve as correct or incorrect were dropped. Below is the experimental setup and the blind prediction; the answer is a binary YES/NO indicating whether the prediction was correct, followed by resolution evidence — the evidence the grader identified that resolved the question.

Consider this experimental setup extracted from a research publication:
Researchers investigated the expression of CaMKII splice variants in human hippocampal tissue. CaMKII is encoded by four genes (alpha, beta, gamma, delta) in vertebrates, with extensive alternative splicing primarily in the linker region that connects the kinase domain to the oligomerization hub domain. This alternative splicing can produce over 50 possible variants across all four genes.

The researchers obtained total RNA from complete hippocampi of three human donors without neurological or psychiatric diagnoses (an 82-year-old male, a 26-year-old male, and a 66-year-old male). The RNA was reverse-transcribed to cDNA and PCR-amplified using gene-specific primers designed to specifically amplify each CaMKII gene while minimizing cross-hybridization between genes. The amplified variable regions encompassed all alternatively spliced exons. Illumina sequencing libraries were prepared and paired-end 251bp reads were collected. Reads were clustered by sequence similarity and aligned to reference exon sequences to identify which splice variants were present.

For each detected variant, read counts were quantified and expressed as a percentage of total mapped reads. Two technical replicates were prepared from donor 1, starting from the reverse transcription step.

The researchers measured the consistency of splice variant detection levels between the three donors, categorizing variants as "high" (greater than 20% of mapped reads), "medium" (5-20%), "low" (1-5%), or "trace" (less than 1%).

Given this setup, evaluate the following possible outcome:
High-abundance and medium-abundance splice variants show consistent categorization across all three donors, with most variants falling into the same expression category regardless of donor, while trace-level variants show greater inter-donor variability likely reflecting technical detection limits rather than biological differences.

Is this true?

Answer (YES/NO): NO